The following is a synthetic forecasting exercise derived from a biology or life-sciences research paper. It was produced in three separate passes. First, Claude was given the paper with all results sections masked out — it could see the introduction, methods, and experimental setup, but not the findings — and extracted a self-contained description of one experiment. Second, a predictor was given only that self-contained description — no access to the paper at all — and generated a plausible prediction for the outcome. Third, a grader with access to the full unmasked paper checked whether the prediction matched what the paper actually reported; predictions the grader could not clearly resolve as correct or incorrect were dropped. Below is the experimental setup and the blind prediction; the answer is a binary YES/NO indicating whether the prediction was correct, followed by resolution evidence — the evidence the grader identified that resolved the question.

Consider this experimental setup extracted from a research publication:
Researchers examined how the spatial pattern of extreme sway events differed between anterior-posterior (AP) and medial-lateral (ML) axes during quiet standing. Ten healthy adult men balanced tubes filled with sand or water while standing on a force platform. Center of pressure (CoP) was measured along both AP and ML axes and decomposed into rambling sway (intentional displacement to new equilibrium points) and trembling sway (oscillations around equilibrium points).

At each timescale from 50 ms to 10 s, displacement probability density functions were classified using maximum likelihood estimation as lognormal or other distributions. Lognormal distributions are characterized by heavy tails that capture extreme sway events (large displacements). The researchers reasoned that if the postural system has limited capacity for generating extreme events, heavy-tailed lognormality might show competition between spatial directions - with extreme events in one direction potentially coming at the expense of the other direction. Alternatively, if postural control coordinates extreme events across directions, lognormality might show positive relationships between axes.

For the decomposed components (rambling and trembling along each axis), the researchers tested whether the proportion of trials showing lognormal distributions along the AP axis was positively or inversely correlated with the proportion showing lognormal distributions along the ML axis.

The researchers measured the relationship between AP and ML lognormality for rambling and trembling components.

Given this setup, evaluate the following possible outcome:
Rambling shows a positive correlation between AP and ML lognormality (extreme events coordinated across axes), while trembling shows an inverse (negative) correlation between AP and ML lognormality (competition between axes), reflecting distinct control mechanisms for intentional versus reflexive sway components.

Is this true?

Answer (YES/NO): NO